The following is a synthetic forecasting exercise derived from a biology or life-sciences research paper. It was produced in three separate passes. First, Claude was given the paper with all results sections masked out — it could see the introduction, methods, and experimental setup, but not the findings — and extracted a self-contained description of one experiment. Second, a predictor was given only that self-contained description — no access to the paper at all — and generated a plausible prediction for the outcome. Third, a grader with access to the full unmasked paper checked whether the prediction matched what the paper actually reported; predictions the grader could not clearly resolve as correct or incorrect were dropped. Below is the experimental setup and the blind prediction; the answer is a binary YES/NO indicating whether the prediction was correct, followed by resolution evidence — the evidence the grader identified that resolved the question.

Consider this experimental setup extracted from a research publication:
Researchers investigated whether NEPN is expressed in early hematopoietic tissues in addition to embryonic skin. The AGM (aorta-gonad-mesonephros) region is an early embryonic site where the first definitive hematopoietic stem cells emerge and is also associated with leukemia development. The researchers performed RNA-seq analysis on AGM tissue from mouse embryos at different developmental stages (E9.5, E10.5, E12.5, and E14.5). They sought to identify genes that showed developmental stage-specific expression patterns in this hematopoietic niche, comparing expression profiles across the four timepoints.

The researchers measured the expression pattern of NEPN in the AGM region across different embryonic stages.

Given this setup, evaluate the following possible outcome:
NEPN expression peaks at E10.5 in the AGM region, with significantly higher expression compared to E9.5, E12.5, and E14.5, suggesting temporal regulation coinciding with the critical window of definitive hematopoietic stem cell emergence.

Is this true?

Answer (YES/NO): NO